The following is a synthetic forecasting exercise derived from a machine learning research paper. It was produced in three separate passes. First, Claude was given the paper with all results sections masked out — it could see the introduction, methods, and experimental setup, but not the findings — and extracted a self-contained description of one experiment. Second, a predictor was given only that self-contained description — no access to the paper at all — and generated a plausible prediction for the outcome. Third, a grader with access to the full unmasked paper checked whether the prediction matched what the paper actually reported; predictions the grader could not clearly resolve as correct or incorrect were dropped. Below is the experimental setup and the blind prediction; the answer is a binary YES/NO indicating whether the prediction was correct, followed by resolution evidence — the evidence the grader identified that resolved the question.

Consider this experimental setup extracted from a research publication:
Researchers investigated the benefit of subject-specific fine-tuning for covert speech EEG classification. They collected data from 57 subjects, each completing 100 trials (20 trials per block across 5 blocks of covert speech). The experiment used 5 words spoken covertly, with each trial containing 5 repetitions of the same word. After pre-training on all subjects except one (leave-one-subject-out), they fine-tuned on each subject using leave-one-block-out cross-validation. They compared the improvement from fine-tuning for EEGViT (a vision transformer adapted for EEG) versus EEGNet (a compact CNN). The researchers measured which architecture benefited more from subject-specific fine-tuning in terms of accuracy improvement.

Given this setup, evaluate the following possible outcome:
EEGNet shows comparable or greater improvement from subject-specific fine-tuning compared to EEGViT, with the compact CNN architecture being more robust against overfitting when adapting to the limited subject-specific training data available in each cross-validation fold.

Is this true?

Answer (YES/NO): YES